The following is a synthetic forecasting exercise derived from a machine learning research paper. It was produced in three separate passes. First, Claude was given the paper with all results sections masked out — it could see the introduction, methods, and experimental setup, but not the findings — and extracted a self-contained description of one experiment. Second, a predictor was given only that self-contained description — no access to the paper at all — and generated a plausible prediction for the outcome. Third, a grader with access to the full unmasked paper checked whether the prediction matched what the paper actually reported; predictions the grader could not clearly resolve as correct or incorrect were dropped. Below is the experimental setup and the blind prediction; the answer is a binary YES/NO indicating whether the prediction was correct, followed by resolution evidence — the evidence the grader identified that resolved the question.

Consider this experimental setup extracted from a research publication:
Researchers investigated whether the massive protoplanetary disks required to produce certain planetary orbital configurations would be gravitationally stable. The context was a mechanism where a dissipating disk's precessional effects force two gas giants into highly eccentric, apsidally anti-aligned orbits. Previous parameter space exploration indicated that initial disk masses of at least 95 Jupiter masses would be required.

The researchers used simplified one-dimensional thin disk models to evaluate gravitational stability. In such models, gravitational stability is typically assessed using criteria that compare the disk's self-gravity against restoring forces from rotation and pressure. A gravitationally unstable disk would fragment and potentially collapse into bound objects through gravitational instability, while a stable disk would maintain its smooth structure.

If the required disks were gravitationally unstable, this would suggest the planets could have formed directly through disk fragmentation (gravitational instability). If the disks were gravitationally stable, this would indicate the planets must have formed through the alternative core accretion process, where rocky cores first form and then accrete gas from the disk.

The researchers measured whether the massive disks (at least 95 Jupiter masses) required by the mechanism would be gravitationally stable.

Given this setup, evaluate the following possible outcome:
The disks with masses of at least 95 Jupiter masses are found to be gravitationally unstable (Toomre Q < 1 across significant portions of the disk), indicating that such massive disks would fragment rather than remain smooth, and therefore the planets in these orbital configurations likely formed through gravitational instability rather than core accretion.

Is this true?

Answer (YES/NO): NO